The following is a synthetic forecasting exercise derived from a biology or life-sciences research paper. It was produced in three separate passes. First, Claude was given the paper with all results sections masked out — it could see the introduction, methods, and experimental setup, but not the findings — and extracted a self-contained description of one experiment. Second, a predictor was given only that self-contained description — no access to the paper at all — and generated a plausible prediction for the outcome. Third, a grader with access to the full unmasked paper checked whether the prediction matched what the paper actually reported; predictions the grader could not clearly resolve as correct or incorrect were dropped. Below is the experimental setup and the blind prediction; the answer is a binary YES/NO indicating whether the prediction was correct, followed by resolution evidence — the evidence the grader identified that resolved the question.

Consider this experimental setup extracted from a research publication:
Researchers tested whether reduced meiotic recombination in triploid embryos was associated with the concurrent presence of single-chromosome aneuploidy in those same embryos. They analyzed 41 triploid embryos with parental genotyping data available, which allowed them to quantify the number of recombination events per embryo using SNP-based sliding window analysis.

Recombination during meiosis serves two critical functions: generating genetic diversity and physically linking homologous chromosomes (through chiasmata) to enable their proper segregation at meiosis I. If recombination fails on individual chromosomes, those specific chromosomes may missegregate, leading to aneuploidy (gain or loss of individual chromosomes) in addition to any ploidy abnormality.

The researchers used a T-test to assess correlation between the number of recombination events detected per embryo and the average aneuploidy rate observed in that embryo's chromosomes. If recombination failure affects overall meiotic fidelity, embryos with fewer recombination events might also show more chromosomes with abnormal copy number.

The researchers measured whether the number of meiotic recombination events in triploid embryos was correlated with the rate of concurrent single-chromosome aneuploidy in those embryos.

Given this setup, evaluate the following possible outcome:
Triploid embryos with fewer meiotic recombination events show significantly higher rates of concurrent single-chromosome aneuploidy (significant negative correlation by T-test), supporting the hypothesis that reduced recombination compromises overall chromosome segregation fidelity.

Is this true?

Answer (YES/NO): YES